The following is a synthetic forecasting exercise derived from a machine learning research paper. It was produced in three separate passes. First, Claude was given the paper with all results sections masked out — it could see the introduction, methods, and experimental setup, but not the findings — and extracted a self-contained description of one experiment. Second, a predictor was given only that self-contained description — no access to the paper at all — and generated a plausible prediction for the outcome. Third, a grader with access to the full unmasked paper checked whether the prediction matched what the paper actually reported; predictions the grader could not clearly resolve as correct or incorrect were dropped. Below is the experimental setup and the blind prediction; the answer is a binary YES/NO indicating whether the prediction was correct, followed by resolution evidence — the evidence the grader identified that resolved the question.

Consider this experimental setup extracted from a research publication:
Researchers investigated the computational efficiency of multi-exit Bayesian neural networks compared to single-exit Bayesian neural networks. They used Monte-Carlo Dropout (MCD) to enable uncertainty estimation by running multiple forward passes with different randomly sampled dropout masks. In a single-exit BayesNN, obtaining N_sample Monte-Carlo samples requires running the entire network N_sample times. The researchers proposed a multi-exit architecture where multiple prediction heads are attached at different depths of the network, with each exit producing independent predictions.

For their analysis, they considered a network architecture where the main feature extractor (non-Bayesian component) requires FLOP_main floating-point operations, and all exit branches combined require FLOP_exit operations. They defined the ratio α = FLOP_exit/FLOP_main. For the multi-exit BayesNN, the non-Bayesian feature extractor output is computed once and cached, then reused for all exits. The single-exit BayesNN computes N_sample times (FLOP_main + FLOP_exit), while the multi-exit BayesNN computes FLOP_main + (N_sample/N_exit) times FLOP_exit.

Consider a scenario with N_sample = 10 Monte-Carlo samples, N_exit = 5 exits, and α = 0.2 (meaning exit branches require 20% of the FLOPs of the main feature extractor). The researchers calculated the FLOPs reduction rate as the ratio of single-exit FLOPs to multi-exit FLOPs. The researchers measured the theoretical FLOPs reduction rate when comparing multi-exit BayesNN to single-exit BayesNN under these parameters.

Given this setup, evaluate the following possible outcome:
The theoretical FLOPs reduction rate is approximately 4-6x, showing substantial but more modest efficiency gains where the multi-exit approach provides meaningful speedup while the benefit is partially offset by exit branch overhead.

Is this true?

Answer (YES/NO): NO